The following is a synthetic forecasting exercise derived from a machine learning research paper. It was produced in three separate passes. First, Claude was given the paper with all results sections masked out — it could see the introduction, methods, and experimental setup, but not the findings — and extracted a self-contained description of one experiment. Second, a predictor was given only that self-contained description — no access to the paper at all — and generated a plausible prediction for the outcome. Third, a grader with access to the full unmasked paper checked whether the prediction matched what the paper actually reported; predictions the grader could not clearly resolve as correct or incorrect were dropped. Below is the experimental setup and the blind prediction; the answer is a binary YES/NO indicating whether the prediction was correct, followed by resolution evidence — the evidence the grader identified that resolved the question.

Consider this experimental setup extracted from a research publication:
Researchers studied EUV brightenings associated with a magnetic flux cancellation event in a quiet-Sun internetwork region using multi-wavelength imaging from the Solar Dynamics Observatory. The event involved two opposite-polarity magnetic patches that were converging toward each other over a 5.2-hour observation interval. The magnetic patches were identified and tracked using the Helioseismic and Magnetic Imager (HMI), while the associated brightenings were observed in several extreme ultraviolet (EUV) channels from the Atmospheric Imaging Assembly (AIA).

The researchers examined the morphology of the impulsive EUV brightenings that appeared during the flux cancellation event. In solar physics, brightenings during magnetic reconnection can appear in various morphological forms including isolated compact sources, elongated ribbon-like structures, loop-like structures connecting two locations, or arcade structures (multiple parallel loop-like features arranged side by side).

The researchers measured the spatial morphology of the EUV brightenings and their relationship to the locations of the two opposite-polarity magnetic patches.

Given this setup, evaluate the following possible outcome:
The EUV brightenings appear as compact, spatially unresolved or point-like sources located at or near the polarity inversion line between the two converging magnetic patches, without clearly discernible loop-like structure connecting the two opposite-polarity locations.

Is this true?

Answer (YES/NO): NO